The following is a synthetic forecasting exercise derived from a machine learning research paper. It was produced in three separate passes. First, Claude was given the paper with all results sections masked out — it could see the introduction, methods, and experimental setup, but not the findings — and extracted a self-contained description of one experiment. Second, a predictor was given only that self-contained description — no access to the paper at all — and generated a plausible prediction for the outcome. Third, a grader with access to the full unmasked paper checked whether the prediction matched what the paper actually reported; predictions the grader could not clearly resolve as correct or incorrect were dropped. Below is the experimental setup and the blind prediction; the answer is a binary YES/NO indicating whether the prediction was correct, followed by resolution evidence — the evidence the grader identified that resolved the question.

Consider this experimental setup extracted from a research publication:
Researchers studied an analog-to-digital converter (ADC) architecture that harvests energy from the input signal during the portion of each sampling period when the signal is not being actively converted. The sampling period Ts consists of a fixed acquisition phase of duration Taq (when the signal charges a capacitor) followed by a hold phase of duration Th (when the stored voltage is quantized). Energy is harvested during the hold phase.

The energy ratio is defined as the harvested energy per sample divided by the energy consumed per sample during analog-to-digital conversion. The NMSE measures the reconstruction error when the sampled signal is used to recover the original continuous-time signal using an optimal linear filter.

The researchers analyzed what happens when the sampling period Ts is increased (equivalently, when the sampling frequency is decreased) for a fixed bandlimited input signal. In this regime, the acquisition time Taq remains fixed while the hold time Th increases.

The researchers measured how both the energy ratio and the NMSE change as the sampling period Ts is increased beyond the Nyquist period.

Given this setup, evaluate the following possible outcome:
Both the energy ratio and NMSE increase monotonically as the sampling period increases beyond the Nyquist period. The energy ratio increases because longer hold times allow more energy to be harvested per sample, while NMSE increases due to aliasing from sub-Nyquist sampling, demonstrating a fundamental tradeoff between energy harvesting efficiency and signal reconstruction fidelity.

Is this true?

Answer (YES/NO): YES